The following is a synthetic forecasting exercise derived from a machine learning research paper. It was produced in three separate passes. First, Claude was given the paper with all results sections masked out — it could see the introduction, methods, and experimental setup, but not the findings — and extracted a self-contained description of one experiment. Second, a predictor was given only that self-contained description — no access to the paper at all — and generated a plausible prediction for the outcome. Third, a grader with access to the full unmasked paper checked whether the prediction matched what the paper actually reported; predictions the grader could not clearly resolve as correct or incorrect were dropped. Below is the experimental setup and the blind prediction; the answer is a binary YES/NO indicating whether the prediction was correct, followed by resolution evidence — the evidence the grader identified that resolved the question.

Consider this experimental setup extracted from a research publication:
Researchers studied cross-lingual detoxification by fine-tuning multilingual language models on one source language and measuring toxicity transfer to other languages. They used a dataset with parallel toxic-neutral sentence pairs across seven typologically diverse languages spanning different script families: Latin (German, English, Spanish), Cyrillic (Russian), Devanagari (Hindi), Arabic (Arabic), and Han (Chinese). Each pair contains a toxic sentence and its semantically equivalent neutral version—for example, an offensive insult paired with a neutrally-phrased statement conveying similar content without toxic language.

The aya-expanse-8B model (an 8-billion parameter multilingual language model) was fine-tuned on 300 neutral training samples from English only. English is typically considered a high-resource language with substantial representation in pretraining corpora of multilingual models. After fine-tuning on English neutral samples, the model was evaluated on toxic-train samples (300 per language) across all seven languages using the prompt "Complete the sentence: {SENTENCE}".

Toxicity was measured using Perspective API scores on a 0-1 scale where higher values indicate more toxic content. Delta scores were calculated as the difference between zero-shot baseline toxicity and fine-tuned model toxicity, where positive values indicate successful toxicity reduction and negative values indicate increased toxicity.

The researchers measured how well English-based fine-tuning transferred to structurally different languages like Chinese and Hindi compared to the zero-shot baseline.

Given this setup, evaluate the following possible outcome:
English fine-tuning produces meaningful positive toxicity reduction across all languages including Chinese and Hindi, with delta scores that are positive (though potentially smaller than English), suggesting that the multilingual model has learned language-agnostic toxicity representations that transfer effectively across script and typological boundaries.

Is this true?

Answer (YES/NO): NO